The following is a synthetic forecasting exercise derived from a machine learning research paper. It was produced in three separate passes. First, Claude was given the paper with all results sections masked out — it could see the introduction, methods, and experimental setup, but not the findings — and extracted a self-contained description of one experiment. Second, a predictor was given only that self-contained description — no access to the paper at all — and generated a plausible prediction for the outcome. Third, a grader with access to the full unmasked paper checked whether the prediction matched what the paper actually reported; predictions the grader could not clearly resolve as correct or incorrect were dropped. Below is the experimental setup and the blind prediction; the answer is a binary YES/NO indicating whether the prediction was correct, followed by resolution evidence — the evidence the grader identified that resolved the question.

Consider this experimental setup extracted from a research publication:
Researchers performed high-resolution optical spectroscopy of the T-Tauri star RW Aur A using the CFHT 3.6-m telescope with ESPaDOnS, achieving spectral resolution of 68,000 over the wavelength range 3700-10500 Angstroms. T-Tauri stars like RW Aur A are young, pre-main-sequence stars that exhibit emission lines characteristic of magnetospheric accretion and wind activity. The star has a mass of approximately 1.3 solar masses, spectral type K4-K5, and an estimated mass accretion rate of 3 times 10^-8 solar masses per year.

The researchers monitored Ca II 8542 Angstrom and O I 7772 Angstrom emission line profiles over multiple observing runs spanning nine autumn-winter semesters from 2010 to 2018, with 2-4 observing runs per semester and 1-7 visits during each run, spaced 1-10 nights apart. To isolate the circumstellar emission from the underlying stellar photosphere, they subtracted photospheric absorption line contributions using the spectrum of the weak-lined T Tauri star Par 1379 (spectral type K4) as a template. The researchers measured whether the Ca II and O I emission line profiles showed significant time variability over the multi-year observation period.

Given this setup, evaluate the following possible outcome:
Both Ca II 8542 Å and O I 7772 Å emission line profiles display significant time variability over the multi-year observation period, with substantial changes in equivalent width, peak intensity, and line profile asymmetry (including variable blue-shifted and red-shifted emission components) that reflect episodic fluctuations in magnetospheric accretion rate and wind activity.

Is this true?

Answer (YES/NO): NO